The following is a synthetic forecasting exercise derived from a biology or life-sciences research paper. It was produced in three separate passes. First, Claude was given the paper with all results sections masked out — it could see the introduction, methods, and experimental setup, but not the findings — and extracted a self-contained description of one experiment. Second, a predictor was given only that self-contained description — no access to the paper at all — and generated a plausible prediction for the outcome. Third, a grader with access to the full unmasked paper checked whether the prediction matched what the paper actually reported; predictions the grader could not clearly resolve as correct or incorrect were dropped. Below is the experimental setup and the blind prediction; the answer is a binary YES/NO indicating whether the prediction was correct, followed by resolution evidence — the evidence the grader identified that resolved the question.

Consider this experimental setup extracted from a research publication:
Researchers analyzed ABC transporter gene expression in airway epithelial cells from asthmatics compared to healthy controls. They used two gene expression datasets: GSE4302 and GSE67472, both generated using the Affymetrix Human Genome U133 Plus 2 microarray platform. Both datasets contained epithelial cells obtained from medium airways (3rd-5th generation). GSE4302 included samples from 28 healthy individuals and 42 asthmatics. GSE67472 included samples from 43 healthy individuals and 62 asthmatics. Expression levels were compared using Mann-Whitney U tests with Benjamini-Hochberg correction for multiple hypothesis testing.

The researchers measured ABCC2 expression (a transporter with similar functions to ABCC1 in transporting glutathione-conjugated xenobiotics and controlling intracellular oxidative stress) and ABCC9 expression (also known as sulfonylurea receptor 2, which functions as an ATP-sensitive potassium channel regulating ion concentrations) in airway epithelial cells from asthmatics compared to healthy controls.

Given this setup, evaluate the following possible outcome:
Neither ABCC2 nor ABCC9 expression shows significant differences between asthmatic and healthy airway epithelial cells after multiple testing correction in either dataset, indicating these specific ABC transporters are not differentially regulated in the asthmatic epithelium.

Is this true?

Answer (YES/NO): NO